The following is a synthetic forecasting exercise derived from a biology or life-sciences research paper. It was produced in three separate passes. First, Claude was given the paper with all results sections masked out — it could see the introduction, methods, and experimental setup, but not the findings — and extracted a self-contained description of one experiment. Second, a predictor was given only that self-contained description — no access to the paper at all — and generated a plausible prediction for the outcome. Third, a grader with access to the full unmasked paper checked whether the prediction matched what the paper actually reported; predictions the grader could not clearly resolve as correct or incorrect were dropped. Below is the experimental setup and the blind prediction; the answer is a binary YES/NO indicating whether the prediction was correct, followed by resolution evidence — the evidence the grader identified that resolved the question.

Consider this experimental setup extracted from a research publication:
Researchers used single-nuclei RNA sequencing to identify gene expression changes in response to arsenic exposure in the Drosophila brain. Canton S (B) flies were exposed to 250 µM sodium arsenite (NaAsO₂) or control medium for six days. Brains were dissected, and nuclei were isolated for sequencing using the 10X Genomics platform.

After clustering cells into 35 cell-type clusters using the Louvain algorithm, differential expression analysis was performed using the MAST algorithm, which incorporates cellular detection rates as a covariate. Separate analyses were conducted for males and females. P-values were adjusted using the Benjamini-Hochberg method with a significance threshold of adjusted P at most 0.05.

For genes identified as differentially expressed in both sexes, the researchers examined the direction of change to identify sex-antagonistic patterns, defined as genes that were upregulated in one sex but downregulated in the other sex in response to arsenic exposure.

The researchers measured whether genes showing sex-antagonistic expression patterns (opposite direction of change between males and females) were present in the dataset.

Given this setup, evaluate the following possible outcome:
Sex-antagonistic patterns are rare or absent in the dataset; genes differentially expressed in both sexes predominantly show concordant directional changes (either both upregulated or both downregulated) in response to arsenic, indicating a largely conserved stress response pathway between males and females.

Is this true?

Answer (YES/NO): NO